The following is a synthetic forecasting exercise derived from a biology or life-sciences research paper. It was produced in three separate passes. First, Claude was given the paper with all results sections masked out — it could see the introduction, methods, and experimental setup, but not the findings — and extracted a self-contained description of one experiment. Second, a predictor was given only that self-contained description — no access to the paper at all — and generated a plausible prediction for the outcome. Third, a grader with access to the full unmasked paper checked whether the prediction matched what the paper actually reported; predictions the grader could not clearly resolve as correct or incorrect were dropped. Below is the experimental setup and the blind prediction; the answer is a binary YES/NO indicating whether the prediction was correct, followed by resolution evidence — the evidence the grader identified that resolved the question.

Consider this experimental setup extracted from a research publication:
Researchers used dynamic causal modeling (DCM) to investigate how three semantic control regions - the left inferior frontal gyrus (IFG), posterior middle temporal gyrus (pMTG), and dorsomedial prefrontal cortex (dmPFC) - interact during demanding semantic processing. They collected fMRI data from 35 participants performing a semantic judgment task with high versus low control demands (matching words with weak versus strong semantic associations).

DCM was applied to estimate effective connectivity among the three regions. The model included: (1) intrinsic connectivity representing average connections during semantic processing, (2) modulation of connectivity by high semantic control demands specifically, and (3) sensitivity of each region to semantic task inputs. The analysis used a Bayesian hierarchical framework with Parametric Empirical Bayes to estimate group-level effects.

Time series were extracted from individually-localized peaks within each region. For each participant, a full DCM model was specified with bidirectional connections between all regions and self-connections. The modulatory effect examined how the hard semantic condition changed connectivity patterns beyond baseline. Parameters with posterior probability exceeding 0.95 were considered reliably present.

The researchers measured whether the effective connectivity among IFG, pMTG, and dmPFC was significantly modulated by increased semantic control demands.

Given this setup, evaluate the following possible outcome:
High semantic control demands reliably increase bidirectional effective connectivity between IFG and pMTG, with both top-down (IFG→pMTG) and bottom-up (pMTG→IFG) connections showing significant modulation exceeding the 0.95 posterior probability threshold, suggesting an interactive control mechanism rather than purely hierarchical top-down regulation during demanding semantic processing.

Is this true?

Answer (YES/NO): YES